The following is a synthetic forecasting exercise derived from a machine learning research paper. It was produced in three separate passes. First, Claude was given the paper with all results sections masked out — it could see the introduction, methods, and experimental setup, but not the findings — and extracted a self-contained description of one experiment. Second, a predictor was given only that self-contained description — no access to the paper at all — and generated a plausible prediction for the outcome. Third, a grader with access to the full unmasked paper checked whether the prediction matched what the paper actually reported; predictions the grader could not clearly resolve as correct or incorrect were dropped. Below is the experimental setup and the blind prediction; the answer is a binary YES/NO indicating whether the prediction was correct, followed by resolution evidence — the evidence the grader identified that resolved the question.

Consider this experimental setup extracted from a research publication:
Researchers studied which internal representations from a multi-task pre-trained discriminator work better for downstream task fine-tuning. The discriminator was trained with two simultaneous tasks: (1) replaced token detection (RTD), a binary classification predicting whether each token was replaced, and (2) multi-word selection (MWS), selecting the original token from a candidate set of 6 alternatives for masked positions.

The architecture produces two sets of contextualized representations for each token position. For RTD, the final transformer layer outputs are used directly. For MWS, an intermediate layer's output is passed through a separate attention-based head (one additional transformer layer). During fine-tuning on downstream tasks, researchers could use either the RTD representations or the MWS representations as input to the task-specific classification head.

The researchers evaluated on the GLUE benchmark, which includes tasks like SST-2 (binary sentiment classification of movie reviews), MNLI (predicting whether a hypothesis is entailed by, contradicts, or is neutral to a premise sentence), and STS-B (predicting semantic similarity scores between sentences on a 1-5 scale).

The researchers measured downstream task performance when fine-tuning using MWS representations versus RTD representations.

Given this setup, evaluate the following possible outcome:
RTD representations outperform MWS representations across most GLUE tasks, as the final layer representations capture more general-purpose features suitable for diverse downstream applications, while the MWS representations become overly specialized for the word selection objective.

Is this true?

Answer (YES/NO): NO